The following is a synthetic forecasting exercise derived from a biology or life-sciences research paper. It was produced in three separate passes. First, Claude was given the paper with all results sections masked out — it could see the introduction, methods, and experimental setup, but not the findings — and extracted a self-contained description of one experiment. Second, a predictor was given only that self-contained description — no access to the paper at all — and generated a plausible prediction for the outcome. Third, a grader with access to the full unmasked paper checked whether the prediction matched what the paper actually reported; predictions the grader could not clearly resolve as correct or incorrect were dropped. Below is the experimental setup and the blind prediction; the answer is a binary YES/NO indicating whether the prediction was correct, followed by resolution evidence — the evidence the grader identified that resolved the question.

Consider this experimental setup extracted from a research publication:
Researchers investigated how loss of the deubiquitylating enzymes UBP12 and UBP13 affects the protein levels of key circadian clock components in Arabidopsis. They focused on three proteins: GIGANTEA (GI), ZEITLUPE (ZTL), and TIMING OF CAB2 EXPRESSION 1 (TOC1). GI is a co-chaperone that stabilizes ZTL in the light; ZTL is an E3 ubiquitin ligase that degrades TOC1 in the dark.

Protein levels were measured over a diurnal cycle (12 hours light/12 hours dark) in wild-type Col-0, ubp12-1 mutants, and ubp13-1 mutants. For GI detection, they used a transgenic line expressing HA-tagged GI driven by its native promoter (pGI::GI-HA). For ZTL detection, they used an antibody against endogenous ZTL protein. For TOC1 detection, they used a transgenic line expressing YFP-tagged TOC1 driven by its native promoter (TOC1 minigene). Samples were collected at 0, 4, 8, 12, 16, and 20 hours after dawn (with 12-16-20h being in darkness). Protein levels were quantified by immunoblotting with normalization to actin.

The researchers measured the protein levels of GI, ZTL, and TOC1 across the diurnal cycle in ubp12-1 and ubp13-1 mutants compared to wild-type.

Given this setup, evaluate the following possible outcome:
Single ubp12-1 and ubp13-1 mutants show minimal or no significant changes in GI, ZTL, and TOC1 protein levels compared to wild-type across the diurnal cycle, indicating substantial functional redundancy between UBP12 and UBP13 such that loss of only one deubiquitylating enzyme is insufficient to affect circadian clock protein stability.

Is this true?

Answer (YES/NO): NO